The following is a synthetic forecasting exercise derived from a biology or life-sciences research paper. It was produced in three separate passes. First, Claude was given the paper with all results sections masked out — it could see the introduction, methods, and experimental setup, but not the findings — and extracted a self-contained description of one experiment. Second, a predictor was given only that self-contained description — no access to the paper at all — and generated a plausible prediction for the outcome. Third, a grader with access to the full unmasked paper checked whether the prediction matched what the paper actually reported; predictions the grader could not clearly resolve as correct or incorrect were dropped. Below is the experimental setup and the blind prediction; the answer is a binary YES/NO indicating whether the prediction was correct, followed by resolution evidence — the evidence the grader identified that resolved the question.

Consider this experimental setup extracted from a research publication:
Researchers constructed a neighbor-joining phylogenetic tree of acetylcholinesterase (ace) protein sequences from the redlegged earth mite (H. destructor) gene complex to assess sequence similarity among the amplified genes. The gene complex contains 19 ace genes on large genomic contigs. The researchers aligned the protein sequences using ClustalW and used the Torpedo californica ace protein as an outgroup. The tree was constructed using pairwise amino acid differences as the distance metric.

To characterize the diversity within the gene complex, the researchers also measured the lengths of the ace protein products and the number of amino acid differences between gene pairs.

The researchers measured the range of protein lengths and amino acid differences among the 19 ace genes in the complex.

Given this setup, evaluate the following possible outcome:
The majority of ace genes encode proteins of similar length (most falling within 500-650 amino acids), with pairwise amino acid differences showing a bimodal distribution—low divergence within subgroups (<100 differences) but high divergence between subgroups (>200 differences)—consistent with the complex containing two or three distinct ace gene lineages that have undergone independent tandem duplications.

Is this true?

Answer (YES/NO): NO